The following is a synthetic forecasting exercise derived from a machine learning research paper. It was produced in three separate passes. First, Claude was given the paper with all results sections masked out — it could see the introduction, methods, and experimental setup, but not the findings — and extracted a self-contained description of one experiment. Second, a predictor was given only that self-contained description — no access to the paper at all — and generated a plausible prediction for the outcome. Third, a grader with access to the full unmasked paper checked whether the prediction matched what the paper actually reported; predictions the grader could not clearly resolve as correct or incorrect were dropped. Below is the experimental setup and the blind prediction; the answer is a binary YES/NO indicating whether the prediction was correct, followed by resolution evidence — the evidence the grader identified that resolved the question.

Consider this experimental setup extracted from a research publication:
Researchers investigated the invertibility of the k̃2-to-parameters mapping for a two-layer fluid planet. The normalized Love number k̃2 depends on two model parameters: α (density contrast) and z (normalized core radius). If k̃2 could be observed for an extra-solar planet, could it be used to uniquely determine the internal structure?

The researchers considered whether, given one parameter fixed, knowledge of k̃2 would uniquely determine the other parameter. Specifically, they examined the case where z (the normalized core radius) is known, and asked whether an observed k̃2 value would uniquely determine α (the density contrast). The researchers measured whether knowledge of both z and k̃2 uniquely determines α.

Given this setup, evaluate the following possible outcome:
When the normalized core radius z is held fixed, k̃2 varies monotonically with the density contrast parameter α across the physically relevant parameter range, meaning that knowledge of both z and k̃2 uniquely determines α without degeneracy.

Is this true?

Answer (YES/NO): YES